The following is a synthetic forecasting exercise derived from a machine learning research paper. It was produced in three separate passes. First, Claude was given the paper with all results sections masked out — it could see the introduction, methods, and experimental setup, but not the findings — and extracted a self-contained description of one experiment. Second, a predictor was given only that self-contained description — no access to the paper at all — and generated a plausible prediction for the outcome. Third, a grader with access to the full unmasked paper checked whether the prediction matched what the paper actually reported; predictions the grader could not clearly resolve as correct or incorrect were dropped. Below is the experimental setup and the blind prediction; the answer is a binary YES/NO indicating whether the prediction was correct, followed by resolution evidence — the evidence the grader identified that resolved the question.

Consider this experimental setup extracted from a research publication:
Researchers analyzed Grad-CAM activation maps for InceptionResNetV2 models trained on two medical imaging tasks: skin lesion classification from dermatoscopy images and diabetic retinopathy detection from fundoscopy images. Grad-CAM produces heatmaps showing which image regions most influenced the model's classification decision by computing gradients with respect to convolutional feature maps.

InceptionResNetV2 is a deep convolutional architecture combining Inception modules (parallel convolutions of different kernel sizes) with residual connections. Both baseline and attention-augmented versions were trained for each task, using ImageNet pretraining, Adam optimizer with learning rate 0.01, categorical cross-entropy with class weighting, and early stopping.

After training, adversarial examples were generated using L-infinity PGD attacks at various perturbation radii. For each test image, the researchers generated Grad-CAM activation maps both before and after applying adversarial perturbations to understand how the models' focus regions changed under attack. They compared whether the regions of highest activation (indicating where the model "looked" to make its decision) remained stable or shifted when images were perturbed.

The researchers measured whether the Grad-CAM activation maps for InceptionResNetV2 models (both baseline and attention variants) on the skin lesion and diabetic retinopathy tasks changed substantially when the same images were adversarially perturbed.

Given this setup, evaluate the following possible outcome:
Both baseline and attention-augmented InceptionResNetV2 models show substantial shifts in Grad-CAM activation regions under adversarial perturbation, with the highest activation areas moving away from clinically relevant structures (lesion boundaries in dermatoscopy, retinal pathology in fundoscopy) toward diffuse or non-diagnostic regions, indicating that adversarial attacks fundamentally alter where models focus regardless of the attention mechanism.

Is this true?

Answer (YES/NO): YES